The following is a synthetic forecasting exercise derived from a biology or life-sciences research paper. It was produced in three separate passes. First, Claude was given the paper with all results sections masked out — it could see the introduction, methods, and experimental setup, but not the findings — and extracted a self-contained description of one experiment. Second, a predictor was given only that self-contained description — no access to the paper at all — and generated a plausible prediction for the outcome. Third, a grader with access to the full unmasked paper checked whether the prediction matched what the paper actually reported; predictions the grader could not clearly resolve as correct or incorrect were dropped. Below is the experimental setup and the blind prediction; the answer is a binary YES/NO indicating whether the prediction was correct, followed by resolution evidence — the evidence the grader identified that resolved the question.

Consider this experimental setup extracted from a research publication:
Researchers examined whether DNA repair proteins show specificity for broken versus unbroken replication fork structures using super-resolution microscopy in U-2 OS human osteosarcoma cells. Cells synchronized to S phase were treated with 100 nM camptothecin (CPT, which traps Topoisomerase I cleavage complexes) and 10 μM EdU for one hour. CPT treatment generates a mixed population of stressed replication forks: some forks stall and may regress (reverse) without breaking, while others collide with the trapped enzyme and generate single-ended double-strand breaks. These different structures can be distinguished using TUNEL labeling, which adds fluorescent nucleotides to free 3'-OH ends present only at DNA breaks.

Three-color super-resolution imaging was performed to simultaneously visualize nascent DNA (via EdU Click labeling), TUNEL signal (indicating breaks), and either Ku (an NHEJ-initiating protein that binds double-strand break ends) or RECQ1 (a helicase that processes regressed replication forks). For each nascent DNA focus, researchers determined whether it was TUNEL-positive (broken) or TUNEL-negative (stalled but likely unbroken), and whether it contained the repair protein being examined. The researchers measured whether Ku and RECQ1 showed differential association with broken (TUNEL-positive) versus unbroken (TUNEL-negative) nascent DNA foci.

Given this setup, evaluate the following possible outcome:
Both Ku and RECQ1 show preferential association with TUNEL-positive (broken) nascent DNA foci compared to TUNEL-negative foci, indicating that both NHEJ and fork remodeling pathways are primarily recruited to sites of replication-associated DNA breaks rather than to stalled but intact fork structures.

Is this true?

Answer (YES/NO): NO